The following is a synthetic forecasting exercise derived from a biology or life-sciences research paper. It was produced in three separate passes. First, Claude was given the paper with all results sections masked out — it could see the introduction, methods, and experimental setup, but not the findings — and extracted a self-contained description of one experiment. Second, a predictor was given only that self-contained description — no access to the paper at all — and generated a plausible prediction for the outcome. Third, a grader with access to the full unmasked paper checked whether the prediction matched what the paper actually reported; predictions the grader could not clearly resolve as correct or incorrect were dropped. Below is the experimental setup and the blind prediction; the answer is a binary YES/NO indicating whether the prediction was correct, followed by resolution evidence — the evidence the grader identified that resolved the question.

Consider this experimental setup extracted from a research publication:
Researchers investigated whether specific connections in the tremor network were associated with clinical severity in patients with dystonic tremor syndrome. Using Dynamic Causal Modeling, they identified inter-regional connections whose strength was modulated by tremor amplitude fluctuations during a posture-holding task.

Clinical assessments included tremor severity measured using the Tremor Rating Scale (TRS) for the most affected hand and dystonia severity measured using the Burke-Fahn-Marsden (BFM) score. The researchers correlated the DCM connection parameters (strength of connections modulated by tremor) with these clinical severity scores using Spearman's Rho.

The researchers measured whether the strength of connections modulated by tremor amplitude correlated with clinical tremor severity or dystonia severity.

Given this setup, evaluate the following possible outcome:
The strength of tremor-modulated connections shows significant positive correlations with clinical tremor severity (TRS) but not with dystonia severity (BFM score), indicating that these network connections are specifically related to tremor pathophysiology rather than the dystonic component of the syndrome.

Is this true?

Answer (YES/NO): NO